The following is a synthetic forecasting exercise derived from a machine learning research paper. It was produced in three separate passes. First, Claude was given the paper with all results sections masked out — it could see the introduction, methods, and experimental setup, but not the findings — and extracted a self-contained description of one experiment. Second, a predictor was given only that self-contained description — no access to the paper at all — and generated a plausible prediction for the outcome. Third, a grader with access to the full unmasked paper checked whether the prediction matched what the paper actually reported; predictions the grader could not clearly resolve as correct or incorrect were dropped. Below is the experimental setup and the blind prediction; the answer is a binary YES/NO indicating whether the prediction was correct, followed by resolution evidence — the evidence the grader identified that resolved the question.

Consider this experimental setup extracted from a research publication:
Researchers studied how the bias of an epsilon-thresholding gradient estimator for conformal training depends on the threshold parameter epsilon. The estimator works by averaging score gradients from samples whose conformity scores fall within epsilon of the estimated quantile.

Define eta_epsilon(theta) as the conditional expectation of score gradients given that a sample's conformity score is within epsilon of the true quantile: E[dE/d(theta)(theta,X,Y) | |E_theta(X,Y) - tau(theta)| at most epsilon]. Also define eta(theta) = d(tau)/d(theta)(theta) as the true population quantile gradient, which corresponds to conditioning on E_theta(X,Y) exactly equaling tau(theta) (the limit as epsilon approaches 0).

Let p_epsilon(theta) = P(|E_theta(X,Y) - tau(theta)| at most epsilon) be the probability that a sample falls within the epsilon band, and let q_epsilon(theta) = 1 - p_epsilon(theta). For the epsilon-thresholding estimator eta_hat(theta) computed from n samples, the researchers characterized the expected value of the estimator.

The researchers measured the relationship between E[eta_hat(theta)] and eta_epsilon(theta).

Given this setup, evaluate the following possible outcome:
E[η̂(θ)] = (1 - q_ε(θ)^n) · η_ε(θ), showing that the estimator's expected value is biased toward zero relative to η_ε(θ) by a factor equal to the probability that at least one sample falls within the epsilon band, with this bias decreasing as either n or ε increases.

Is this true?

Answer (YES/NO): YES